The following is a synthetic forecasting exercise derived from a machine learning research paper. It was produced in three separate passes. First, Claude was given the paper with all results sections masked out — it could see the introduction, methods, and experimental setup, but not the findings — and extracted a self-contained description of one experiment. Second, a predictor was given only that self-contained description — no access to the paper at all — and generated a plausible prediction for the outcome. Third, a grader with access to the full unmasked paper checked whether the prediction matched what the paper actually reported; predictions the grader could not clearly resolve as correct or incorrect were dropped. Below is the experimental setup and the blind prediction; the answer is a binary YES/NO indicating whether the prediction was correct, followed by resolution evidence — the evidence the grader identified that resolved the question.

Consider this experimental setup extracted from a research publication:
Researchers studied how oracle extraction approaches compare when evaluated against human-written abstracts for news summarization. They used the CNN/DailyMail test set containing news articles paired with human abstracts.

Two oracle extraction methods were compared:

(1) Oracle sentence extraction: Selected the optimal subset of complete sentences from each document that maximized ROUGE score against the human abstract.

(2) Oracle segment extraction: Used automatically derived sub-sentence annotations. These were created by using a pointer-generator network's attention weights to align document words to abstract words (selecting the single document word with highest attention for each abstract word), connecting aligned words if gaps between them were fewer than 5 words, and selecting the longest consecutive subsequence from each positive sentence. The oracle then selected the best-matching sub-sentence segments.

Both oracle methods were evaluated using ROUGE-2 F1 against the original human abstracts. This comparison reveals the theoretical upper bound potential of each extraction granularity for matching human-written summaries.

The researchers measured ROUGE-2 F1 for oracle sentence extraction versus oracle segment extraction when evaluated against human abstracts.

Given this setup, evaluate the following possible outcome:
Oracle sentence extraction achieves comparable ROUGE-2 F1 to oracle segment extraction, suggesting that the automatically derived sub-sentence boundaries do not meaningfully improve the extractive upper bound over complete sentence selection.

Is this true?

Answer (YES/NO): NO